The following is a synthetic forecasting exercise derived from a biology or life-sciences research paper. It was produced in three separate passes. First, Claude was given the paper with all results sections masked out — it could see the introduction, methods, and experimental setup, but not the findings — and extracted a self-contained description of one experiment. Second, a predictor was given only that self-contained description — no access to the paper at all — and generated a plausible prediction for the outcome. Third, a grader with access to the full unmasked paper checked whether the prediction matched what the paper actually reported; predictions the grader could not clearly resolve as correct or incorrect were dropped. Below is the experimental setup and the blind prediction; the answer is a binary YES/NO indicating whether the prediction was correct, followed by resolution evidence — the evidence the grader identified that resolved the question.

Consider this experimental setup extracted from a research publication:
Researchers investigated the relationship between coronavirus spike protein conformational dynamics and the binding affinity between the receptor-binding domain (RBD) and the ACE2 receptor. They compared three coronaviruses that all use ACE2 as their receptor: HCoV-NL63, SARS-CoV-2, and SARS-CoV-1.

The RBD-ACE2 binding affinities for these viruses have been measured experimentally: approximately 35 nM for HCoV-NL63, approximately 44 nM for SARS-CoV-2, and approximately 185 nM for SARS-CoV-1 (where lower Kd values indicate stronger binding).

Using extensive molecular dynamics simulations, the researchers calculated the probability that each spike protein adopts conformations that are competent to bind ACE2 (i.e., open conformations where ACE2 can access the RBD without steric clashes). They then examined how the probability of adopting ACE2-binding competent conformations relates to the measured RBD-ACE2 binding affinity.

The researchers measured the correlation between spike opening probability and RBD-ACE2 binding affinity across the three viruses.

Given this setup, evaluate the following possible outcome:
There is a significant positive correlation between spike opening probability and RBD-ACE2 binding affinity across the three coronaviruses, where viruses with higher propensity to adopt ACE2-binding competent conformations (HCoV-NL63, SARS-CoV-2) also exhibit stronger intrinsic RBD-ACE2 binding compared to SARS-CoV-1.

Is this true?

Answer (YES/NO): NO